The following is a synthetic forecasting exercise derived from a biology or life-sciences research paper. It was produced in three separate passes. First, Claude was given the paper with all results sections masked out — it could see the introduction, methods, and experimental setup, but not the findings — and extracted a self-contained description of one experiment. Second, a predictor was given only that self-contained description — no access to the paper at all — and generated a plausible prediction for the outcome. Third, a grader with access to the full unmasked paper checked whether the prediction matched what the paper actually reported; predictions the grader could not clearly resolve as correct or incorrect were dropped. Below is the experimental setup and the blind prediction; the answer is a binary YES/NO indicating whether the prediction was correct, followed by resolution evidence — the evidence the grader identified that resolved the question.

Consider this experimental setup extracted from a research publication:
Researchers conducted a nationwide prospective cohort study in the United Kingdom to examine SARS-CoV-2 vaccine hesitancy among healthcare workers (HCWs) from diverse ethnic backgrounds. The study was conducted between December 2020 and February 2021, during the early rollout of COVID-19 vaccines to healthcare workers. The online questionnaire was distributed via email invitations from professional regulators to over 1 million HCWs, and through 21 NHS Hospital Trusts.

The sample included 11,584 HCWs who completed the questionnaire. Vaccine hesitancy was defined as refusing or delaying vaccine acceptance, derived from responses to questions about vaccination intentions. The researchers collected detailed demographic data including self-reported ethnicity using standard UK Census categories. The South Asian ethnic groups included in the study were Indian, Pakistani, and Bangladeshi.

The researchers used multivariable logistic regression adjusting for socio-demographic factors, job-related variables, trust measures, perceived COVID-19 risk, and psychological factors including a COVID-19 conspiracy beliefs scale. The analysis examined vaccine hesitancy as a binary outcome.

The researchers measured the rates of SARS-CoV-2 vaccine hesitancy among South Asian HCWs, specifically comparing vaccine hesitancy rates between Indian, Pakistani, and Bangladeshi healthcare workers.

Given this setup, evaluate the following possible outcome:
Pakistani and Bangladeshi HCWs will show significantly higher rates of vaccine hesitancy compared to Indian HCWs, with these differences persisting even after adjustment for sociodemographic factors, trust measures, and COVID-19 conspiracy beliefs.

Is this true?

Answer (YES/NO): NO